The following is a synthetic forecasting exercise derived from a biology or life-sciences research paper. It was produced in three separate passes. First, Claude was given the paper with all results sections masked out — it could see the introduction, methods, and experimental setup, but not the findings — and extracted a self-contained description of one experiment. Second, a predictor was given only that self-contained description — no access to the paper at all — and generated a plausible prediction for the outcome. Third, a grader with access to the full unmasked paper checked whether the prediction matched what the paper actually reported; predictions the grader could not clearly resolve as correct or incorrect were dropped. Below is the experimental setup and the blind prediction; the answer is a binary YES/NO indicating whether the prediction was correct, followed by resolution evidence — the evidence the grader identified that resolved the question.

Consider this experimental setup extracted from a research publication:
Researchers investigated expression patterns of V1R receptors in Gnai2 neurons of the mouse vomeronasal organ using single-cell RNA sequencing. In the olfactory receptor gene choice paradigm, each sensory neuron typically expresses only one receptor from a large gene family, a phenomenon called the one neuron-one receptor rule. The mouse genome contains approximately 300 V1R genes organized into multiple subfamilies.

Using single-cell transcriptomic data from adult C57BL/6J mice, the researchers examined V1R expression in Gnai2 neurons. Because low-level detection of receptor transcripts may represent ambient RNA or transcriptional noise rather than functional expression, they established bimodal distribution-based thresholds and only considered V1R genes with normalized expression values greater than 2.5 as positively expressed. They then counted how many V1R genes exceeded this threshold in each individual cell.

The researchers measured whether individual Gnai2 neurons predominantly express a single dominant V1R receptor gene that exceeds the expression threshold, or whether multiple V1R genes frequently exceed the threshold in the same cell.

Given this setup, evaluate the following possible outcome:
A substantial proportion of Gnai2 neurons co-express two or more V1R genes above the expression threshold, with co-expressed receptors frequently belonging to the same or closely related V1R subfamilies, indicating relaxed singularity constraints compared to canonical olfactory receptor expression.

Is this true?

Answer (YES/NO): NO